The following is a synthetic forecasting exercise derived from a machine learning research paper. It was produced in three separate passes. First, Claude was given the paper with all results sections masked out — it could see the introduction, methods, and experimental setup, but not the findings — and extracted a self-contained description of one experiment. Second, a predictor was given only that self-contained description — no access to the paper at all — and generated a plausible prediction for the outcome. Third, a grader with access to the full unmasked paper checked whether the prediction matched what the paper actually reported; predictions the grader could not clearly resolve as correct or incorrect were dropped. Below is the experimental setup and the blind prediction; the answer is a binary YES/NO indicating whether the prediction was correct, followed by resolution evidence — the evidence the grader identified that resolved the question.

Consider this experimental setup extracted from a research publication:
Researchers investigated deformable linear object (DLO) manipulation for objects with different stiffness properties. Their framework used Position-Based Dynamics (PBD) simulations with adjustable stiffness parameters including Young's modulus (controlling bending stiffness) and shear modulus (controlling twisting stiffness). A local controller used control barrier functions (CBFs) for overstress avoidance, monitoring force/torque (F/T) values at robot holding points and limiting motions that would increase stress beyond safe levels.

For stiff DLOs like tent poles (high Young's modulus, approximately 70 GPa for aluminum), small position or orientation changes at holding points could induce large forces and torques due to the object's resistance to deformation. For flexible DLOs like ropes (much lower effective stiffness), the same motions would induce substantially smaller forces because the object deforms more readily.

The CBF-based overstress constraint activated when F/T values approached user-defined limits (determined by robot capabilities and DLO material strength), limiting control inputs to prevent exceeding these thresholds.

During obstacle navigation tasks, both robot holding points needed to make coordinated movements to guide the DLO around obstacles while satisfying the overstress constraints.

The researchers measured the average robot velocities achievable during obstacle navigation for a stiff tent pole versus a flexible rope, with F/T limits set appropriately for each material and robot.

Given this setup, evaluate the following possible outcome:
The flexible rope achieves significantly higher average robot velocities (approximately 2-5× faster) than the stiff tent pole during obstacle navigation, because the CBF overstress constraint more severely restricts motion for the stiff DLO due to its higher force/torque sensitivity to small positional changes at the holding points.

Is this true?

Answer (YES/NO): NO